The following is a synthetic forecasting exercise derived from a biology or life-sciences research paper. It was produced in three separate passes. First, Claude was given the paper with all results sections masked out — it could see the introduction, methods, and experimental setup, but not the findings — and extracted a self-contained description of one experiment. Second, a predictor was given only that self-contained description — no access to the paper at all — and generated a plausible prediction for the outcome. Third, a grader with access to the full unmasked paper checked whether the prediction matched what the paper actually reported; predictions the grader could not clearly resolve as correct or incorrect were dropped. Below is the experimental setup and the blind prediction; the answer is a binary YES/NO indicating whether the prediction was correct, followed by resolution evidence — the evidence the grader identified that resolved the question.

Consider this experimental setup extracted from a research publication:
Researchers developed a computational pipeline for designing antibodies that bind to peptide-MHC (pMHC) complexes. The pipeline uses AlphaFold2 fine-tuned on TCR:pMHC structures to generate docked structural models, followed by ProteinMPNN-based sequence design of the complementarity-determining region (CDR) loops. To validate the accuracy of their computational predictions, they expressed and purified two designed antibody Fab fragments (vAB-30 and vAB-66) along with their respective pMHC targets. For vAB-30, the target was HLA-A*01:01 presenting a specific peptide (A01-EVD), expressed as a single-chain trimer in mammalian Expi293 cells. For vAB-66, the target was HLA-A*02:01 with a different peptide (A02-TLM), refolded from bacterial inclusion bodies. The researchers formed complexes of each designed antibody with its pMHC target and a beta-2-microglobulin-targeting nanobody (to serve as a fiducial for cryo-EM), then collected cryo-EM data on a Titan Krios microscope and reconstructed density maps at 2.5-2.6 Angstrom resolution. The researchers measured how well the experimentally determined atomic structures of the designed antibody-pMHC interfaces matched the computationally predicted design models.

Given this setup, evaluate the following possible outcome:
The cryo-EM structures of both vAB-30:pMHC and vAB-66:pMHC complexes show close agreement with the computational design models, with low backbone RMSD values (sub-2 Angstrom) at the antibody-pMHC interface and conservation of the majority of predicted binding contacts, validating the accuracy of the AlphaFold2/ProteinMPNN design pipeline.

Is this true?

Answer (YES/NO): YES